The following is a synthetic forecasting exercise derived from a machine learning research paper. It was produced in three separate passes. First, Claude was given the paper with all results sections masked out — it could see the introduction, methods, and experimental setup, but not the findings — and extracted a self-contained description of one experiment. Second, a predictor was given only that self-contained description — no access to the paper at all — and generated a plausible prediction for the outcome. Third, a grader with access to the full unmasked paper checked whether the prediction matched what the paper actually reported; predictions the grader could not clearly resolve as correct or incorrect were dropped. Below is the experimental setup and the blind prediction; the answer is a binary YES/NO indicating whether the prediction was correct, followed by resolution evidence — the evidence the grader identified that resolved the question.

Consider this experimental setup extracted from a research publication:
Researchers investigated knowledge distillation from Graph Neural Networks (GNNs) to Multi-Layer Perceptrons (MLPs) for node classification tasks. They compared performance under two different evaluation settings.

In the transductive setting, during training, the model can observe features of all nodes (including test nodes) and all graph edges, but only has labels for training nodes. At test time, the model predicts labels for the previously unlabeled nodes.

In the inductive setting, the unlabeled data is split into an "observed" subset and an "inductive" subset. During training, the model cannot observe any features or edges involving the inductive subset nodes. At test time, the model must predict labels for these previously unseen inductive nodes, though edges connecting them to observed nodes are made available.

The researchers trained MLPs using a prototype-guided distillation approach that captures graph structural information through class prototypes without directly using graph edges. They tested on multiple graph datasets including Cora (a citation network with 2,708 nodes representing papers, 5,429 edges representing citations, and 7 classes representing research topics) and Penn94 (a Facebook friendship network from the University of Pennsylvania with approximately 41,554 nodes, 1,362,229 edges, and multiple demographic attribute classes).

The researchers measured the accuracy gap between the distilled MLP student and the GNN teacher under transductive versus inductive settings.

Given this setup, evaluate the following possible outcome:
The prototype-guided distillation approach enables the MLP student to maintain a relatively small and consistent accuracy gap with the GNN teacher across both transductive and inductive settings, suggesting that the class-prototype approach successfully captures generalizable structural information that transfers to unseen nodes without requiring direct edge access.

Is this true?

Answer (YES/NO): NO